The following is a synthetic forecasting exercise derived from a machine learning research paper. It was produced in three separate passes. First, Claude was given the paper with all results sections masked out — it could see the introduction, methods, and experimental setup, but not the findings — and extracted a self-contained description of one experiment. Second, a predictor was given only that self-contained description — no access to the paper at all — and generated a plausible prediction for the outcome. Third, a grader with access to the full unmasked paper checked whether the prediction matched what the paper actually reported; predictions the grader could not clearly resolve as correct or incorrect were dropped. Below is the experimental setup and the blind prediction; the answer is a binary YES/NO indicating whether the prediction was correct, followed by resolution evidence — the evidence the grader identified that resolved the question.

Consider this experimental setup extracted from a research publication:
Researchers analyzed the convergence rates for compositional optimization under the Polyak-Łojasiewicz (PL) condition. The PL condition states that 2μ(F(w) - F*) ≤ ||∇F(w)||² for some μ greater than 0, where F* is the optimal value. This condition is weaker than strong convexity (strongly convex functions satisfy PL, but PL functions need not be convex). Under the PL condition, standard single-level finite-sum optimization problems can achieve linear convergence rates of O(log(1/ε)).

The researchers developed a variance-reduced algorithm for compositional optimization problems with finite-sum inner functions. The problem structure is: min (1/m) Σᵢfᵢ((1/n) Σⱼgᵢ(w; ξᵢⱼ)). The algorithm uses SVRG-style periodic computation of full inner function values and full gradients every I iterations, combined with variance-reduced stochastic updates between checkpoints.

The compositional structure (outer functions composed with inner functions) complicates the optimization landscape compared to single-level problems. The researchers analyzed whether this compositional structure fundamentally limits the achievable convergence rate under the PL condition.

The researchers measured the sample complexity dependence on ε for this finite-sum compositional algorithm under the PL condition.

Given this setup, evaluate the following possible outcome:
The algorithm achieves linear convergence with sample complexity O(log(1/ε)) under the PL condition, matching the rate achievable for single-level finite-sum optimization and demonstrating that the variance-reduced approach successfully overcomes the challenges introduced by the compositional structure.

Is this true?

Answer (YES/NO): YES